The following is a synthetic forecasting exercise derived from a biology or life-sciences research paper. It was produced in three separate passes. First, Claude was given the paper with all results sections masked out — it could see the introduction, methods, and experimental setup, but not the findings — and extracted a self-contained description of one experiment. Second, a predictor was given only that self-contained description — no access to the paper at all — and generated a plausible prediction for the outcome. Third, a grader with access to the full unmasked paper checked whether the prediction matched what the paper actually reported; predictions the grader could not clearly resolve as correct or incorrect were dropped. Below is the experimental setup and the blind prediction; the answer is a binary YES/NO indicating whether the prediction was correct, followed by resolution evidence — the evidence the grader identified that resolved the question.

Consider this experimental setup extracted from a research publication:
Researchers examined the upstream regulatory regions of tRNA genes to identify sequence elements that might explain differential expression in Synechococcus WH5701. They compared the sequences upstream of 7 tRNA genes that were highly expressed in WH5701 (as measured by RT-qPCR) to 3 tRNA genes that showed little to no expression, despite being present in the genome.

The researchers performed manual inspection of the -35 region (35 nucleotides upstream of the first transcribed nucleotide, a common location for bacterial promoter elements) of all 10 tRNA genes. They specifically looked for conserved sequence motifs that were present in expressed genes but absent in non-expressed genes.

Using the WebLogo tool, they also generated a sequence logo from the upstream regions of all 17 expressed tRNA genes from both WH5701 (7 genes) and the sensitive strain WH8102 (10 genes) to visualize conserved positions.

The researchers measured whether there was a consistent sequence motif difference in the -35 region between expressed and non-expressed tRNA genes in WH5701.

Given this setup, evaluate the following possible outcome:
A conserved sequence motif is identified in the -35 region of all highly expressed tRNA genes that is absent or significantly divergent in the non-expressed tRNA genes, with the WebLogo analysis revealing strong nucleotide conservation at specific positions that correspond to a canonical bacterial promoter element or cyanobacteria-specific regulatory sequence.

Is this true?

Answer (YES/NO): NO